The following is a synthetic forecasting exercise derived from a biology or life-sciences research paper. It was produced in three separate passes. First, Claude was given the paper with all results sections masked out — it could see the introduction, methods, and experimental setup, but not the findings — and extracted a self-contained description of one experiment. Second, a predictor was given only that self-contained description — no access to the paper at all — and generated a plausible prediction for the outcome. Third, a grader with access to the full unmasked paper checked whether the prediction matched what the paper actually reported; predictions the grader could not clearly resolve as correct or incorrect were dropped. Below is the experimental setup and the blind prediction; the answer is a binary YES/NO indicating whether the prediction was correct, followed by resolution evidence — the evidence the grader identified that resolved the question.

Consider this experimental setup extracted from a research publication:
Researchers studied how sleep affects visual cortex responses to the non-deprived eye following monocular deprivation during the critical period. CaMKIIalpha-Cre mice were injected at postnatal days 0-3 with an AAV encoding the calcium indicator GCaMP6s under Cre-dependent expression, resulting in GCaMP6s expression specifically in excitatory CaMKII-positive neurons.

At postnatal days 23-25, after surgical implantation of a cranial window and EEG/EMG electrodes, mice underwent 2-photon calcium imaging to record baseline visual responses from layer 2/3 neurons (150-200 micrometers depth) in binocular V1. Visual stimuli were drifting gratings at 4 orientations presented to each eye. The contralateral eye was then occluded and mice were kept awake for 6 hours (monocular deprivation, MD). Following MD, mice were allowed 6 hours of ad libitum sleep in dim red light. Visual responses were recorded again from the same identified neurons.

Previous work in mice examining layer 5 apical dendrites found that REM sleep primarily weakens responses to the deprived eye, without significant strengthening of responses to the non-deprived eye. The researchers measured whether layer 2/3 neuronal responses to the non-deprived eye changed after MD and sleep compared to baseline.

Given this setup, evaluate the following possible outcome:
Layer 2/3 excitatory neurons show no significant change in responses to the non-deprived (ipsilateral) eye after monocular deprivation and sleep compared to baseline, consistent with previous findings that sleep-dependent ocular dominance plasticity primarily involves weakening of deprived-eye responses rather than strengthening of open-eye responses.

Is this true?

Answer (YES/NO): NO